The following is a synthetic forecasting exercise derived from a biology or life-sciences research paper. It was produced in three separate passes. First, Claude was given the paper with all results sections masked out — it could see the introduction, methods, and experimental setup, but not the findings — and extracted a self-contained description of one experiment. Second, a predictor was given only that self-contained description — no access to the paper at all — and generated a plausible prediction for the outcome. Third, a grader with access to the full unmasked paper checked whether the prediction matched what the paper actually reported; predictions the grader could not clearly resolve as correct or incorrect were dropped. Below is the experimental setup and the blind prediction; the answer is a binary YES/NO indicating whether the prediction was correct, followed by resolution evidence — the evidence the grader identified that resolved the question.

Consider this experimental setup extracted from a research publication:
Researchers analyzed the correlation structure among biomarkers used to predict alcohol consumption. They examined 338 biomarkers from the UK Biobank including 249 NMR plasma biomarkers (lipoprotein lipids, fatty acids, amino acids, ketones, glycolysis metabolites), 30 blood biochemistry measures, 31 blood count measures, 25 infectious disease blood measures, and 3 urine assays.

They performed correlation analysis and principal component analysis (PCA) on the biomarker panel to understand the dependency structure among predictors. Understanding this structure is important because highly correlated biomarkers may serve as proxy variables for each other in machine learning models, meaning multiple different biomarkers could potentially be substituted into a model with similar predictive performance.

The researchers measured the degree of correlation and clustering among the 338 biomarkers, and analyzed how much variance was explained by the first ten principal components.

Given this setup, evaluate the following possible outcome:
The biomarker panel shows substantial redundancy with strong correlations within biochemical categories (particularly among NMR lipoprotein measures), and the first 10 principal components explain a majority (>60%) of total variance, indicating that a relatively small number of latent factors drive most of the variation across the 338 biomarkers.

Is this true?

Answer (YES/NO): YES